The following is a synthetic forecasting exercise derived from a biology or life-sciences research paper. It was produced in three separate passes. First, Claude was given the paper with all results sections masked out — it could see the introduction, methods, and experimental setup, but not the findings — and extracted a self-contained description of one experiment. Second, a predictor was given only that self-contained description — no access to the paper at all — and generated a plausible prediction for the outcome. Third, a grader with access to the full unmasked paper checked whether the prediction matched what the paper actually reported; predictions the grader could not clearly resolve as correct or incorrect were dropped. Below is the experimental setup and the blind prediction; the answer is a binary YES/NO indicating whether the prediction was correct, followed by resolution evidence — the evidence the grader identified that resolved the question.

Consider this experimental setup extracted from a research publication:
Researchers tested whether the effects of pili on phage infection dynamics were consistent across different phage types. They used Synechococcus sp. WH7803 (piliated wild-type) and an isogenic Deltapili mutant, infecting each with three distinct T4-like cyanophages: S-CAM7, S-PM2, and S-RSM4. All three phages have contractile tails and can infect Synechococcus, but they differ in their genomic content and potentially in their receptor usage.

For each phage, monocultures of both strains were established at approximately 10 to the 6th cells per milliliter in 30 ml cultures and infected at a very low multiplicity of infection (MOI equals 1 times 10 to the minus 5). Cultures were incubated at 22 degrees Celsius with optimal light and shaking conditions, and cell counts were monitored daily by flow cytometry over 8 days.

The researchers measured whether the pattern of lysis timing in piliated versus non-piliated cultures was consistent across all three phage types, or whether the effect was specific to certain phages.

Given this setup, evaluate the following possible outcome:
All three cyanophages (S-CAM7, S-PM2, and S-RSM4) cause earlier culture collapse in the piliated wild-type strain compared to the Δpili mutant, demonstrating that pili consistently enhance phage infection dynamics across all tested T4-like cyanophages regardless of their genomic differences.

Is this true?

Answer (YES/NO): NO